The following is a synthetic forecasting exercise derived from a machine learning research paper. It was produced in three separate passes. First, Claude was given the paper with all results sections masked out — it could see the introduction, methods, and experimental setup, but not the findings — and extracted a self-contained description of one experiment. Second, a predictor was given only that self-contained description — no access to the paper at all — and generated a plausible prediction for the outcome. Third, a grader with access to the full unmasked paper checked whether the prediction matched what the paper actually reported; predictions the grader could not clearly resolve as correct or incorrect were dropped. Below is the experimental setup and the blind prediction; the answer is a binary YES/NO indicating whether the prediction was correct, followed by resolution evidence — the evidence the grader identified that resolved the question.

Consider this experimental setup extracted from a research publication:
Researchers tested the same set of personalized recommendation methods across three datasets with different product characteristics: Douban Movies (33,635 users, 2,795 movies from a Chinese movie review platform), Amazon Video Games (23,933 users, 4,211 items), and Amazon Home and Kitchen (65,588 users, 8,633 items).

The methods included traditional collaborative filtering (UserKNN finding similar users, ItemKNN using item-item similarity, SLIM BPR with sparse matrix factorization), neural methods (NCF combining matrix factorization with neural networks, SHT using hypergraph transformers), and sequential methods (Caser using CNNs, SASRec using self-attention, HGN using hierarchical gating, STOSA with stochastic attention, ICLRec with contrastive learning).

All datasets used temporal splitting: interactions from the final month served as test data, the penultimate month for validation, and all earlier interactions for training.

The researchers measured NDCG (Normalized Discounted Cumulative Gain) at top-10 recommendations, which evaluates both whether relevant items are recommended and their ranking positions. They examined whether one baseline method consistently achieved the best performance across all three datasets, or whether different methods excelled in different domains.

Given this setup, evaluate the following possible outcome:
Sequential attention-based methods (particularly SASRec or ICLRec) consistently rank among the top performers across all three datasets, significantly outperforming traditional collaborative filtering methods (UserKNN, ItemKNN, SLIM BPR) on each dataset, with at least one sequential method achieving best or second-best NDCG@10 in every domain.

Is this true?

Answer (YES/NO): NO